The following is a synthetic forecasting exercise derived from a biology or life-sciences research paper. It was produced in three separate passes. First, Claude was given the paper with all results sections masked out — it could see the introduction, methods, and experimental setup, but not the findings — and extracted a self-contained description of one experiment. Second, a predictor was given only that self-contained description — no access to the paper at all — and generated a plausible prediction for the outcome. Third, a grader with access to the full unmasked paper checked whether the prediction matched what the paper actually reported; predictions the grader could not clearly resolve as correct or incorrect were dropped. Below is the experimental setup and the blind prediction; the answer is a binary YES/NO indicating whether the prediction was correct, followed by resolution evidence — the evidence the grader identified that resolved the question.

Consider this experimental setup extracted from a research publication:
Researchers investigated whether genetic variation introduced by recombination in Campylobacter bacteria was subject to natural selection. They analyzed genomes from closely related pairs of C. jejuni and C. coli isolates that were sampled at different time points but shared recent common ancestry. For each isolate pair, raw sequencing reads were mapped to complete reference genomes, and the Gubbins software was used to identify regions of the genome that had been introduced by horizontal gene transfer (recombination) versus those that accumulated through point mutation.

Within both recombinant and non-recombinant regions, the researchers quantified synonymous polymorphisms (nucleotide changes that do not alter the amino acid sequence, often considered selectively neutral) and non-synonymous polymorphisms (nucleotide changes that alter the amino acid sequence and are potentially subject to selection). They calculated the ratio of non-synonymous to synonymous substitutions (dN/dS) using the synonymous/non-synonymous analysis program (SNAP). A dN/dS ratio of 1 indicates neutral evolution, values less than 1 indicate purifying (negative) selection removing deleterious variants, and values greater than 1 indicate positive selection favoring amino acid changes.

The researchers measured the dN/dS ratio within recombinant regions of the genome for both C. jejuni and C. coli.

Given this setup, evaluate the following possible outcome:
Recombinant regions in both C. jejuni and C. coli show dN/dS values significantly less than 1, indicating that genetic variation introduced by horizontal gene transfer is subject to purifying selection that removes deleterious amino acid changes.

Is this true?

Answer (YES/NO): YES